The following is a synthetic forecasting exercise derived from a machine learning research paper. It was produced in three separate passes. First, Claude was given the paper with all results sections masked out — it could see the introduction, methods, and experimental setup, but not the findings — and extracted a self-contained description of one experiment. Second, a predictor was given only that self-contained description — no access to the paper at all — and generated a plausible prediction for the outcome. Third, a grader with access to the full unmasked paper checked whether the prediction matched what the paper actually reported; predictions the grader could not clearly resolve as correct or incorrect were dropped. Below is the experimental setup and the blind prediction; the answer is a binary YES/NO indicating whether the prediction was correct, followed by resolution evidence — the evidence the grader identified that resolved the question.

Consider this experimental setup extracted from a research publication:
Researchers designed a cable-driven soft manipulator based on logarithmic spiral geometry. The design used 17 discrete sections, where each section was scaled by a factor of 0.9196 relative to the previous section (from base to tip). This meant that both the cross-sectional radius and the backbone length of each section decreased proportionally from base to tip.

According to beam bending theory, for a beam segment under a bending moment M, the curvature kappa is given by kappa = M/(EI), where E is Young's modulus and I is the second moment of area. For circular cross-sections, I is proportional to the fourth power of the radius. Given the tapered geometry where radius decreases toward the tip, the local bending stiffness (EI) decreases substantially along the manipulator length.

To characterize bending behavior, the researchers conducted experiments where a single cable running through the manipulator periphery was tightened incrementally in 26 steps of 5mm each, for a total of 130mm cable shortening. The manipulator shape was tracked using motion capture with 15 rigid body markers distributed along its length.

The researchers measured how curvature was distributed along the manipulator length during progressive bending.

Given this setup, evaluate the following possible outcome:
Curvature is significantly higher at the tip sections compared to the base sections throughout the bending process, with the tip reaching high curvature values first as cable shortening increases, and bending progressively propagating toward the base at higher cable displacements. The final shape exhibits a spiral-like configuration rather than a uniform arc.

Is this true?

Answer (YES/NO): YES